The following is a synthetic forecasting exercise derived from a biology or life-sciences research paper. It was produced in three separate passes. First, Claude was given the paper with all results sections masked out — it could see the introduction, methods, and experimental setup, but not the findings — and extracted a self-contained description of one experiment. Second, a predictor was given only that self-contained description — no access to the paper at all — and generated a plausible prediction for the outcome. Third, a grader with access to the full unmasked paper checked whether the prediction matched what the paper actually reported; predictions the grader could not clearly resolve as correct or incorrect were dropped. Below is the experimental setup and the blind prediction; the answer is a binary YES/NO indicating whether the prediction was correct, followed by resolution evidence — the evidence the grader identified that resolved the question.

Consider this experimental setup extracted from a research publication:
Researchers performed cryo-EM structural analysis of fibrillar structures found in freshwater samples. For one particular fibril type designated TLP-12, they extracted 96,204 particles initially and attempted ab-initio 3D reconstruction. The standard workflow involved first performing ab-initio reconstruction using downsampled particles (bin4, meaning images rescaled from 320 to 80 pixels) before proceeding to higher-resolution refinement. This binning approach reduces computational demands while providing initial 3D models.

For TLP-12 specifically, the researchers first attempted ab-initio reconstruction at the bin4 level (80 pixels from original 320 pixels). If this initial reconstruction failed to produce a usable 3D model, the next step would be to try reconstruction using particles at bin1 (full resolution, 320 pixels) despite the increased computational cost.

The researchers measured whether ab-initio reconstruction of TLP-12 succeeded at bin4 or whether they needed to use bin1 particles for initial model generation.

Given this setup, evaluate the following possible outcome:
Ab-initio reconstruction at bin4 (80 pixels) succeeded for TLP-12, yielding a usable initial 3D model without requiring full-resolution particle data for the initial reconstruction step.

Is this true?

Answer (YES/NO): NO